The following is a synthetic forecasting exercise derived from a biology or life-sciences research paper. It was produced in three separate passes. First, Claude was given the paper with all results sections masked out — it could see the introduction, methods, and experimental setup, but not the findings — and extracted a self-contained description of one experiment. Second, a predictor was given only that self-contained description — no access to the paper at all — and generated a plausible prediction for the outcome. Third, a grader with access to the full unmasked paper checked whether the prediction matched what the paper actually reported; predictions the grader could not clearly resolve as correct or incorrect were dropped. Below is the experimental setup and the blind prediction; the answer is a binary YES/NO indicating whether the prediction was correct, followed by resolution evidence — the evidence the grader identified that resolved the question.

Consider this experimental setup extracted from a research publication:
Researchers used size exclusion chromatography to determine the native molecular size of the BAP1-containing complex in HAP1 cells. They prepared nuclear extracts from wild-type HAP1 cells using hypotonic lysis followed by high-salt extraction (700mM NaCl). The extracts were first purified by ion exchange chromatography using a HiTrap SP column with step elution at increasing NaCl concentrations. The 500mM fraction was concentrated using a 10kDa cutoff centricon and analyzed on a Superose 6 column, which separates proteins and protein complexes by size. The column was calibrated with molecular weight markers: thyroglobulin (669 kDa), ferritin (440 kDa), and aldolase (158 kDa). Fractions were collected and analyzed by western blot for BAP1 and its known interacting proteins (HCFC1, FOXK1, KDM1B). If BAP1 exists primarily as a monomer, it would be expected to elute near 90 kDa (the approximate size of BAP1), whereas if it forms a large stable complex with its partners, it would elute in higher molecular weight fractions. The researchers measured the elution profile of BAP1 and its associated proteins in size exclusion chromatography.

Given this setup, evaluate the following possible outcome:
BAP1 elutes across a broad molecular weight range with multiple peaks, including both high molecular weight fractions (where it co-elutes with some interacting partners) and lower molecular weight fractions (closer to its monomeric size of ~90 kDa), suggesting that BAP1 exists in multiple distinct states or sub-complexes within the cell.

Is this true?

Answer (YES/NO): NO